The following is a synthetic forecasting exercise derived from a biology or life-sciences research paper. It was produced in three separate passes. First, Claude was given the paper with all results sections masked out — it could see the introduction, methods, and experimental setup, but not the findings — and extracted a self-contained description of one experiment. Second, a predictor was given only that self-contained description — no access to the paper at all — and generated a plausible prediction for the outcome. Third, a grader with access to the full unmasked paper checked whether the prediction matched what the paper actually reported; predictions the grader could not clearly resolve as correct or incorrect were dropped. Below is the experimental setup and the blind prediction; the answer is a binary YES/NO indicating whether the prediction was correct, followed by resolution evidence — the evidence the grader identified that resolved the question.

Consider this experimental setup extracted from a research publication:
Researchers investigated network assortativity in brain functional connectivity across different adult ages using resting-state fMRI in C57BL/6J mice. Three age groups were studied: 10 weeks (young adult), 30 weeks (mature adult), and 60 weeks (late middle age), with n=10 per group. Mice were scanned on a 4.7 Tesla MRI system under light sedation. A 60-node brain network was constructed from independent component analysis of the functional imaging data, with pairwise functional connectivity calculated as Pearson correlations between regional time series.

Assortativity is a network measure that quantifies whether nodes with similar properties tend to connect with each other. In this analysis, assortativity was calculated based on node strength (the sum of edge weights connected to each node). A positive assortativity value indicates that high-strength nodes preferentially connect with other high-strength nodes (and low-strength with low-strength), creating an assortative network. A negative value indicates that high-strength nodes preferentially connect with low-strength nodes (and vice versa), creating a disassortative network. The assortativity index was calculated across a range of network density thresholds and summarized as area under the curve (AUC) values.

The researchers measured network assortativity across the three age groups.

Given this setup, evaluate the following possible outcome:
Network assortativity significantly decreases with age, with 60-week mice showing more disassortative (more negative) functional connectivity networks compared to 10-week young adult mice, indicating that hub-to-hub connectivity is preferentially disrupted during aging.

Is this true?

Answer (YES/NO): NO